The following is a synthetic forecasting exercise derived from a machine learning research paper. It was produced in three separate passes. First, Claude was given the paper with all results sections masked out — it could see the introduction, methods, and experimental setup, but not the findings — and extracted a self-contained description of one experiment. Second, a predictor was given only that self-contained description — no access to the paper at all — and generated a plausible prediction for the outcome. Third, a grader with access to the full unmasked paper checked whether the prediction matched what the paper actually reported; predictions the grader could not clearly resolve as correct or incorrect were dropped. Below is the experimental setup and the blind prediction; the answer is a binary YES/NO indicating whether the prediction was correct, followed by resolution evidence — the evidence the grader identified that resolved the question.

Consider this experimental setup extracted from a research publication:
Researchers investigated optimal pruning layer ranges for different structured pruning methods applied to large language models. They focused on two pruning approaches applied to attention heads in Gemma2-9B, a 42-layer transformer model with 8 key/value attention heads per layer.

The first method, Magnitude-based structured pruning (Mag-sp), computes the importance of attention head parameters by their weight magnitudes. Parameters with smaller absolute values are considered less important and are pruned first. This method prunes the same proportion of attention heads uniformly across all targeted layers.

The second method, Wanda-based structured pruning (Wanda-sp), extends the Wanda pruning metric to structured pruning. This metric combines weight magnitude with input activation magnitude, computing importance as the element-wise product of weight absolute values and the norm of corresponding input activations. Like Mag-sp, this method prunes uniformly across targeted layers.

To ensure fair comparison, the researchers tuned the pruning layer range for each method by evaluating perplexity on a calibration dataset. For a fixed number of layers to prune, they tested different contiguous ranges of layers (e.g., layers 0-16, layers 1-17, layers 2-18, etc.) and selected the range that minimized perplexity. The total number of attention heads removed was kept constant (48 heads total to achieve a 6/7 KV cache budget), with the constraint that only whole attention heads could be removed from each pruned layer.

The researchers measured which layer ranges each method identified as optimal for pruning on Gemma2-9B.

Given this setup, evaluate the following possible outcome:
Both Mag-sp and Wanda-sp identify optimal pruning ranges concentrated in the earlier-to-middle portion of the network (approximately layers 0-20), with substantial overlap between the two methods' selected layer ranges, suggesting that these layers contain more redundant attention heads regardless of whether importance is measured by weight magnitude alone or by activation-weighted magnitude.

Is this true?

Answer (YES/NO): NO